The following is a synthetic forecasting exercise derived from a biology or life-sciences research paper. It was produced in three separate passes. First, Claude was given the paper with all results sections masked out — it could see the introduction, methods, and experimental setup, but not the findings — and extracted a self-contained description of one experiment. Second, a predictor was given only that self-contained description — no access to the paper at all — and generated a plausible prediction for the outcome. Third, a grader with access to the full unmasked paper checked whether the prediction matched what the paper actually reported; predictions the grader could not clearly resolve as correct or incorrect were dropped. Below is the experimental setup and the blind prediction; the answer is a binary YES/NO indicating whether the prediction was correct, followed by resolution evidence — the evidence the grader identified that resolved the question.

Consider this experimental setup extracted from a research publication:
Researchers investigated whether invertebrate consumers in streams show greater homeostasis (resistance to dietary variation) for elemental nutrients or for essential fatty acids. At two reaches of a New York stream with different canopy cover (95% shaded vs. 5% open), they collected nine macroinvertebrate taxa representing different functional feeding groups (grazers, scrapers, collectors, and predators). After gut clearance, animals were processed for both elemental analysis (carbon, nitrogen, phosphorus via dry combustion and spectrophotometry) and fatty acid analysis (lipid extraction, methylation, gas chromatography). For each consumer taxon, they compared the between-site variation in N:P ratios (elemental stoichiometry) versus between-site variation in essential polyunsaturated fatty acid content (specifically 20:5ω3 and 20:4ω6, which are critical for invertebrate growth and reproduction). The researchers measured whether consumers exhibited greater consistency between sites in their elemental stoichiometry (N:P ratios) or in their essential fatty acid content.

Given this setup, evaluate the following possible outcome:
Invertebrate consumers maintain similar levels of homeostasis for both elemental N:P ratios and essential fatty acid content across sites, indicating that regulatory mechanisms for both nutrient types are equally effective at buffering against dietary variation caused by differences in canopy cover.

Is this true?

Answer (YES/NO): NO